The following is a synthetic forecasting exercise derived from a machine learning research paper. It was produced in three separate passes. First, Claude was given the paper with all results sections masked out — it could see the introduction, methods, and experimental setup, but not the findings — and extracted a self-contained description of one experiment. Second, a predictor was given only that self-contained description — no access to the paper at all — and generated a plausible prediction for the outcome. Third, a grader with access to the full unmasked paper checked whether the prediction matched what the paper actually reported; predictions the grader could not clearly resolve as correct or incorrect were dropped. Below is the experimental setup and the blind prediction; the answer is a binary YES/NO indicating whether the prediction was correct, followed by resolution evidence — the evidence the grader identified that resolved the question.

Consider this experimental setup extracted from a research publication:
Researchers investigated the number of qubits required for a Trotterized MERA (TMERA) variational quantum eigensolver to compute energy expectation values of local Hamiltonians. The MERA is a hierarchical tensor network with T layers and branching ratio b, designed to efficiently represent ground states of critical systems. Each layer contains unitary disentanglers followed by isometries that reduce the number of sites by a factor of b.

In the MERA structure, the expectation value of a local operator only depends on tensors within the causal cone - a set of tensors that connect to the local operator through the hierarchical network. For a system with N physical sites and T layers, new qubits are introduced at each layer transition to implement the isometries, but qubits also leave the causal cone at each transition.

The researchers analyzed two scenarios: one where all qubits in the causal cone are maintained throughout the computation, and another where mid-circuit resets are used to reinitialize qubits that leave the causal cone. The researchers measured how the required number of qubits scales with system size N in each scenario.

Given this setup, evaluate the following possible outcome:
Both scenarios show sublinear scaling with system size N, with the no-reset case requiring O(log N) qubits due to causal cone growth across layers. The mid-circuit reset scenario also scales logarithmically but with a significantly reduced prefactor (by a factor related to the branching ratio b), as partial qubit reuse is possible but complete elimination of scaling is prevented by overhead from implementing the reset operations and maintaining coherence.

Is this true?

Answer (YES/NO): NO